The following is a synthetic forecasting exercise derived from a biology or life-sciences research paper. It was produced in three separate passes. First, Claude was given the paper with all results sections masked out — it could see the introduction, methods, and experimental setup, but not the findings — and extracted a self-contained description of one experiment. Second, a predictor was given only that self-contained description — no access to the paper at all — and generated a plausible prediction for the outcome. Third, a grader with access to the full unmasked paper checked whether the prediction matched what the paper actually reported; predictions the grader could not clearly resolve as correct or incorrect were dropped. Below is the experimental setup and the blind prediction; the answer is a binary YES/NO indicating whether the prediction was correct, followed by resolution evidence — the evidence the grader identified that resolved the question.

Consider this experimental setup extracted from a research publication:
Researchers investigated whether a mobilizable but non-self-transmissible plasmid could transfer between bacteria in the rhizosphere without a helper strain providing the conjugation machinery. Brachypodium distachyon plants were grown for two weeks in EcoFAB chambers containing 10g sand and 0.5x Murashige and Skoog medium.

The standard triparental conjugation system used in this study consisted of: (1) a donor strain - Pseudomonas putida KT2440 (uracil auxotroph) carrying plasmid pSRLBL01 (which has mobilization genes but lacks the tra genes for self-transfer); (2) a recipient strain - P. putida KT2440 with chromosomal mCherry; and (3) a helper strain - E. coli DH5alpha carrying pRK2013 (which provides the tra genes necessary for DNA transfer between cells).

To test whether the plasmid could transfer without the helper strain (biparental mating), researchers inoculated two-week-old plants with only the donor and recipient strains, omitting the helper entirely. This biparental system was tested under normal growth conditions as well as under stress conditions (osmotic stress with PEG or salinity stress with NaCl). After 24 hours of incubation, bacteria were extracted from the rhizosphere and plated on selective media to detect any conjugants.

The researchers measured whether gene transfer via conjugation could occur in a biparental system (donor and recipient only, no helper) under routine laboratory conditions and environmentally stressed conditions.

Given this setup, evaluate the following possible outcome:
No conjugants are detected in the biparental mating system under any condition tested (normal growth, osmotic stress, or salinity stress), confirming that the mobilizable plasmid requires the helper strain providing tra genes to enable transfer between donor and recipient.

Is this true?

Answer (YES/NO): NO